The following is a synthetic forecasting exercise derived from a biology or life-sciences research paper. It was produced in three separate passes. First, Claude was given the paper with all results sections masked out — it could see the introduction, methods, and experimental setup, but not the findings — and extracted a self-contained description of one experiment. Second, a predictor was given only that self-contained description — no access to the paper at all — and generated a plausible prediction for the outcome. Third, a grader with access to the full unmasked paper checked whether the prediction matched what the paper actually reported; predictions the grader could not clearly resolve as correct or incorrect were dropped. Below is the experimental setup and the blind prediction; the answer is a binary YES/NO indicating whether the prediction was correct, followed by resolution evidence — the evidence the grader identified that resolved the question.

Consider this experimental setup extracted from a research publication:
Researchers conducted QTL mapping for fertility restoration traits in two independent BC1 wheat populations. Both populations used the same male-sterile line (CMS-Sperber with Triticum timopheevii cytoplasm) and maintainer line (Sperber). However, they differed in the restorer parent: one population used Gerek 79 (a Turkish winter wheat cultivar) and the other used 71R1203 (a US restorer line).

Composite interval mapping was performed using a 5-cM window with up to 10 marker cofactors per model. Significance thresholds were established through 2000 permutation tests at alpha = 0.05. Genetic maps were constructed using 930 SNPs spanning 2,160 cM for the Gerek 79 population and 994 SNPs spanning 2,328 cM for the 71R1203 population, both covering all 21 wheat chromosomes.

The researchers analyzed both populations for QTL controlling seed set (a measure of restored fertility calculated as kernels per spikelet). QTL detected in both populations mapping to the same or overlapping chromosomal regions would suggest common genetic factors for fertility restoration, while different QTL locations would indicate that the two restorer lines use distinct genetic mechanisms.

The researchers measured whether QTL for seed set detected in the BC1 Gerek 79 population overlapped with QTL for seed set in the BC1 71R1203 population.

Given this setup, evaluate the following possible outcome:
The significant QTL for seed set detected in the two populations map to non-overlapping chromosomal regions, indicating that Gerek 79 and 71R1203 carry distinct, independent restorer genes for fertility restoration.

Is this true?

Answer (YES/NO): NO